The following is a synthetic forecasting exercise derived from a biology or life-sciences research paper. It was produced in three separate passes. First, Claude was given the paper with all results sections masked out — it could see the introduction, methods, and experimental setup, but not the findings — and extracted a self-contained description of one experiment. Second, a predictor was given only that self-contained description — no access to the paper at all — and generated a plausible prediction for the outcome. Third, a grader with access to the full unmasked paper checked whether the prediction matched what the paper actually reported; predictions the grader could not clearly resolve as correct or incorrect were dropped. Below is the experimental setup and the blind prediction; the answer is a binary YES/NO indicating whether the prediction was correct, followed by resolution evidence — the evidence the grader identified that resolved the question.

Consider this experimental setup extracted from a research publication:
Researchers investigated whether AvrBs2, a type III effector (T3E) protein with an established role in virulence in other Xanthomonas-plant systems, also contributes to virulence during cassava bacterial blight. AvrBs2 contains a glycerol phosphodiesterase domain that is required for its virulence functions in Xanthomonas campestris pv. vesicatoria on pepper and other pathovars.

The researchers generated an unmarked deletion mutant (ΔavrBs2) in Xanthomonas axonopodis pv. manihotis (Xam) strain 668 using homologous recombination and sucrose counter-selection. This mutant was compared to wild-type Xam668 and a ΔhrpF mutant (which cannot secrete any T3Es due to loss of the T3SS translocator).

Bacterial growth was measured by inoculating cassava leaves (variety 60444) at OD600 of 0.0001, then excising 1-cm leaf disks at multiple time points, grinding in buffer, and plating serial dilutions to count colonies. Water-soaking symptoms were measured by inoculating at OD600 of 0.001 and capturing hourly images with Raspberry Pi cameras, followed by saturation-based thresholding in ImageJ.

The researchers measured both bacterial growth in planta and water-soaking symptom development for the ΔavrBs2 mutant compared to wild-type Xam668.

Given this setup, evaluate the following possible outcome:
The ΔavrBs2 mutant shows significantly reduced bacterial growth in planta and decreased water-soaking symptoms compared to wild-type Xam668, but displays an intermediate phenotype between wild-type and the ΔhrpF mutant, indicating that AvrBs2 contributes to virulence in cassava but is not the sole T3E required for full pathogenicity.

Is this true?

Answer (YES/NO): YES